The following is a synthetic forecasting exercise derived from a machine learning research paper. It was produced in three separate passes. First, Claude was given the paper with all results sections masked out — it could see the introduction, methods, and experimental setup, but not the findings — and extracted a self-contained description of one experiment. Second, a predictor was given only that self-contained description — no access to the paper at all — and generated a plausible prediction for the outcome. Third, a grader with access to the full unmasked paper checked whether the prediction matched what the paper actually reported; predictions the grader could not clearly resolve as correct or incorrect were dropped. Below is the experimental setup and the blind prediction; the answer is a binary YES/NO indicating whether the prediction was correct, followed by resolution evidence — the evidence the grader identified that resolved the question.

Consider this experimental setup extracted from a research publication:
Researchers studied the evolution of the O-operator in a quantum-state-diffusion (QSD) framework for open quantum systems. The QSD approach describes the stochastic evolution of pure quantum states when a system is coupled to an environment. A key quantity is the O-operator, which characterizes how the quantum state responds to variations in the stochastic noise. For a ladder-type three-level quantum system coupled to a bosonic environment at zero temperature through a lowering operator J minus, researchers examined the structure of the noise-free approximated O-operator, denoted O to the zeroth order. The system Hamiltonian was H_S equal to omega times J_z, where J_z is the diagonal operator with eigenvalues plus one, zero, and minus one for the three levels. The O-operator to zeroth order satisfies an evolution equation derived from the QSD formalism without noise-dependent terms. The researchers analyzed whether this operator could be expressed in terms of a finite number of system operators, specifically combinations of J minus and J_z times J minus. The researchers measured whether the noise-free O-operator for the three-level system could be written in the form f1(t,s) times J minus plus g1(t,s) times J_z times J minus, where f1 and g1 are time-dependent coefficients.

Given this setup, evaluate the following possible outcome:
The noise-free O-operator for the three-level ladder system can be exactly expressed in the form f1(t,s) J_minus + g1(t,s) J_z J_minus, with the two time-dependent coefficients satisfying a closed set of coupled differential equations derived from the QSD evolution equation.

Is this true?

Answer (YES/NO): YES